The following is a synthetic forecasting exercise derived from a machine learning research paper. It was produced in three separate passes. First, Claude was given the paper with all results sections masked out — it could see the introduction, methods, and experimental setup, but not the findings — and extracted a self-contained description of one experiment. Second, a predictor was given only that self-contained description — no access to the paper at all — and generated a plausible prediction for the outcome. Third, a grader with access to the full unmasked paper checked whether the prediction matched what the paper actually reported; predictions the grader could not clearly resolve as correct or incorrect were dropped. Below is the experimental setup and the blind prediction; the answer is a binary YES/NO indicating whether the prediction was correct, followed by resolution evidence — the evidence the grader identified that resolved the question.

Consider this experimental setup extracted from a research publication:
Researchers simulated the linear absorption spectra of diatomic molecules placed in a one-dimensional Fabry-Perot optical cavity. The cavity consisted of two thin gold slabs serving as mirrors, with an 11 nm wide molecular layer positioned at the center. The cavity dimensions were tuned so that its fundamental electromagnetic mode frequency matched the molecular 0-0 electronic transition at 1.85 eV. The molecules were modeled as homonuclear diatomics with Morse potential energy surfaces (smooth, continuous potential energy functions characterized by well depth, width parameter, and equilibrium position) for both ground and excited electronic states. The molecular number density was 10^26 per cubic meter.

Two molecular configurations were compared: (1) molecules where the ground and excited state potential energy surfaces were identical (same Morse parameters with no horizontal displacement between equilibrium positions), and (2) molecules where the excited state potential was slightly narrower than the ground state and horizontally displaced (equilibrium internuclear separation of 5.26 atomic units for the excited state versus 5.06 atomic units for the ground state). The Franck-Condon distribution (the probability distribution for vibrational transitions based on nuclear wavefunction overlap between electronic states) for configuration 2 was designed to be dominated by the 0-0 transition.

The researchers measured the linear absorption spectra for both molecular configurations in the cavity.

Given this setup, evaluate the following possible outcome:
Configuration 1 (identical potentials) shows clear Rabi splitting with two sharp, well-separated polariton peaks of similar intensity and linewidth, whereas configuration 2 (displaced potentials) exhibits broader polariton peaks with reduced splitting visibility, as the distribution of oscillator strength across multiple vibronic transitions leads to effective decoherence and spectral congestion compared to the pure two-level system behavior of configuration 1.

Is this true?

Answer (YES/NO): NO